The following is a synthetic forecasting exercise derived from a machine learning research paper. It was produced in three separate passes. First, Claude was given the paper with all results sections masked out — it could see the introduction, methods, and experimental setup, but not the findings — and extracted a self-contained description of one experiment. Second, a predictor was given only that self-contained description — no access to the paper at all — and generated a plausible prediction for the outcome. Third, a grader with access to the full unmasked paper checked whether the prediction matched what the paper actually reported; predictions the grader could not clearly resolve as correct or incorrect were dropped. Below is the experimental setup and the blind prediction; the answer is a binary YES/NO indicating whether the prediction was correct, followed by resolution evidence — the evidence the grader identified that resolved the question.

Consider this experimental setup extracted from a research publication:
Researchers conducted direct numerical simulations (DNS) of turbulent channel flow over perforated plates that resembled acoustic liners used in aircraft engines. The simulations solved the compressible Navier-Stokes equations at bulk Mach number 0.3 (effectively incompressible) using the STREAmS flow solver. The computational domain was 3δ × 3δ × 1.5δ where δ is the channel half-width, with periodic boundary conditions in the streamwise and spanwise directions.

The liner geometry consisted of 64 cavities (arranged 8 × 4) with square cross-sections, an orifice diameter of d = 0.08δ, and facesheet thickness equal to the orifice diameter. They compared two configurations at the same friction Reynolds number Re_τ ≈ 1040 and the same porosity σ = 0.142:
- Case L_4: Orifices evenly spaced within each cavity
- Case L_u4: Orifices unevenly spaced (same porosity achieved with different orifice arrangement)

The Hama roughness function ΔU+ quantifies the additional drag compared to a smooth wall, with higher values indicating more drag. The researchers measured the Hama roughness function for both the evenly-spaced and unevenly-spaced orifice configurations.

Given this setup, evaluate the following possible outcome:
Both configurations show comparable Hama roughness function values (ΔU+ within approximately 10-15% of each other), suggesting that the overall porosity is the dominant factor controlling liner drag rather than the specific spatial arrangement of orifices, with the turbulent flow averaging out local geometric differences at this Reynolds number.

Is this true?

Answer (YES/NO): YES